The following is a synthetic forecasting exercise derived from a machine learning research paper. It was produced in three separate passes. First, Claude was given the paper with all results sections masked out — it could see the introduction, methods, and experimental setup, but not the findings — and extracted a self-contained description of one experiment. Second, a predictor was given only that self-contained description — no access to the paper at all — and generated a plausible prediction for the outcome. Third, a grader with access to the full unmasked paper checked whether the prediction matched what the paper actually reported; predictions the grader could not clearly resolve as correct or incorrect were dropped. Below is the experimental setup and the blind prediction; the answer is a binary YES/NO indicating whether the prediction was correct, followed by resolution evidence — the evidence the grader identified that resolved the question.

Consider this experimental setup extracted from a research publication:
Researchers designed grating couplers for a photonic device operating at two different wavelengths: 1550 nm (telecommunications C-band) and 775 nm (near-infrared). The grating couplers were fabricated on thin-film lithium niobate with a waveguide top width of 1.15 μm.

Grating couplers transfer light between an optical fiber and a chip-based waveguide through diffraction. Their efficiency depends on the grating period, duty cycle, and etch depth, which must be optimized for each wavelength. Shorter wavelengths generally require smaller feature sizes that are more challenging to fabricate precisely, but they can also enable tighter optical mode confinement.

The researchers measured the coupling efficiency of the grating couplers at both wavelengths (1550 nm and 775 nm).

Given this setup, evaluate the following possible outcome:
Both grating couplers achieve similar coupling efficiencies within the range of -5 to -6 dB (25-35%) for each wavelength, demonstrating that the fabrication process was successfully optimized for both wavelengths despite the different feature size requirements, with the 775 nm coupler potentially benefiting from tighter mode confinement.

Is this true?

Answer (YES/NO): NO